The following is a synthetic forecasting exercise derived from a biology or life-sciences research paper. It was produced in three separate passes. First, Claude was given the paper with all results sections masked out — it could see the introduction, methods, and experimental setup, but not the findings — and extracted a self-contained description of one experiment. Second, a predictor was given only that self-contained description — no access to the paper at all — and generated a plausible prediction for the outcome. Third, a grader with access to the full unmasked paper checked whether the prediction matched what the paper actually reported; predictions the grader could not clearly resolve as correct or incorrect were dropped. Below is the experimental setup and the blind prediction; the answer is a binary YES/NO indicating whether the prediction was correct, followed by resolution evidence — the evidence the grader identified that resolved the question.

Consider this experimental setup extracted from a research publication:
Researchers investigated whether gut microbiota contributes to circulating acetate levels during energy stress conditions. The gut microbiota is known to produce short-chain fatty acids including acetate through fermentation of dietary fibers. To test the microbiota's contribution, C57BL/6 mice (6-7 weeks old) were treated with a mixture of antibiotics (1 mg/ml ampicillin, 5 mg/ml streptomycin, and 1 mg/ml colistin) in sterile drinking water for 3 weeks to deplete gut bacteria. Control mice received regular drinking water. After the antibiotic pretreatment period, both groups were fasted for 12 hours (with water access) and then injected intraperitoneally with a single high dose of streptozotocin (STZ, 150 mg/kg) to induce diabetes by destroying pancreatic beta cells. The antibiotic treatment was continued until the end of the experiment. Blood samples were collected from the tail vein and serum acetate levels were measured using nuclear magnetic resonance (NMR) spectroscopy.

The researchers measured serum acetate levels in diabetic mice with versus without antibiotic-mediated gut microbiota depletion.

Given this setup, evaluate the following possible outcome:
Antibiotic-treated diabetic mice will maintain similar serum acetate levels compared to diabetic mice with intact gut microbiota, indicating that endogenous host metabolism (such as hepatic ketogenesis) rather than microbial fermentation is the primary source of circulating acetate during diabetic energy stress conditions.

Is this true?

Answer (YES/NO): YES